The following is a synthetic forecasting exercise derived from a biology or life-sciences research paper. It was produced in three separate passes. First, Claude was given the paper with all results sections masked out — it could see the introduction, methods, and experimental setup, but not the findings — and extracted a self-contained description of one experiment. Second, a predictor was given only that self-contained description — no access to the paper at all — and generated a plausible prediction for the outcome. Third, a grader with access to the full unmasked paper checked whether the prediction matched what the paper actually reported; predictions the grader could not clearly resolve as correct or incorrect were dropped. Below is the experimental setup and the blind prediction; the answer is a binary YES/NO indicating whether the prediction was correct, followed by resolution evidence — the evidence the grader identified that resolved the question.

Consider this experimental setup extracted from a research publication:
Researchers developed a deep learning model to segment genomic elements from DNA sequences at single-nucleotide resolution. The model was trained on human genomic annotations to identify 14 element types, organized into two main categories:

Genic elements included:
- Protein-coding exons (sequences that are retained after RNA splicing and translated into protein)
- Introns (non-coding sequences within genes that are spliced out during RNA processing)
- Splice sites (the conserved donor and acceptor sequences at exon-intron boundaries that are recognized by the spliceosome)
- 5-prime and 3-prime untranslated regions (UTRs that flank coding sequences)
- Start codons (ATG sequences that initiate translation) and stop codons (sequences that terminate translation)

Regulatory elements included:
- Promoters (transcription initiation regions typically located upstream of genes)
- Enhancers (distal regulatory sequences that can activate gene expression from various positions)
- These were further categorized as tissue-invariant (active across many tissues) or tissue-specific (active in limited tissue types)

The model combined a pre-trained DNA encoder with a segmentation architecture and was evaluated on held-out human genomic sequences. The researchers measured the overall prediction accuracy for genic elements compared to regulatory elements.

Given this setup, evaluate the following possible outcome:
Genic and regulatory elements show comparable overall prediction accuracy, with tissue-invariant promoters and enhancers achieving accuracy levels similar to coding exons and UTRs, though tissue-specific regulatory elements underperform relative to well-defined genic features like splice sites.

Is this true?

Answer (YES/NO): NO